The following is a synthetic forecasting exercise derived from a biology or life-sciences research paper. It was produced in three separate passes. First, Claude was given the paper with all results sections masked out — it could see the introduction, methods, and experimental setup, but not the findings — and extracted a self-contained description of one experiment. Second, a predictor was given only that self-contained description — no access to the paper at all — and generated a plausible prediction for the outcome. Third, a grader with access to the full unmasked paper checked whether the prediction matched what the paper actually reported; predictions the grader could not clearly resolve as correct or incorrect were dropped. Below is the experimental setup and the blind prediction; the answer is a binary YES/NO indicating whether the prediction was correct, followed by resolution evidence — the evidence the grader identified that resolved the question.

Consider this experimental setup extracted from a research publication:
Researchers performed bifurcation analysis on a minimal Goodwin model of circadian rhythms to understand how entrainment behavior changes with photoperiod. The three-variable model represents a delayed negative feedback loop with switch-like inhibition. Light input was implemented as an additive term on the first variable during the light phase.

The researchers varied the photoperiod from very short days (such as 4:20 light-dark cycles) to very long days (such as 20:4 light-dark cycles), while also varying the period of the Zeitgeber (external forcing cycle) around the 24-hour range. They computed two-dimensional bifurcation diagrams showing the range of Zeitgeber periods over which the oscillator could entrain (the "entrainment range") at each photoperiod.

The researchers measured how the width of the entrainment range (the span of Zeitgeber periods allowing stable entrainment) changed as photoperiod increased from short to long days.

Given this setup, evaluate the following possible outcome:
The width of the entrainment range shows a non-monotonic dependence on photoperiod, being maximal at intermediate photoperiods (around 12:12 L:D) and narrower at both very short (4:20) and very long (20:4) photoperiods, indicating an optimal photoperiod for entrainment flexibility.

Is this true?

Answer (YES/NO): NO